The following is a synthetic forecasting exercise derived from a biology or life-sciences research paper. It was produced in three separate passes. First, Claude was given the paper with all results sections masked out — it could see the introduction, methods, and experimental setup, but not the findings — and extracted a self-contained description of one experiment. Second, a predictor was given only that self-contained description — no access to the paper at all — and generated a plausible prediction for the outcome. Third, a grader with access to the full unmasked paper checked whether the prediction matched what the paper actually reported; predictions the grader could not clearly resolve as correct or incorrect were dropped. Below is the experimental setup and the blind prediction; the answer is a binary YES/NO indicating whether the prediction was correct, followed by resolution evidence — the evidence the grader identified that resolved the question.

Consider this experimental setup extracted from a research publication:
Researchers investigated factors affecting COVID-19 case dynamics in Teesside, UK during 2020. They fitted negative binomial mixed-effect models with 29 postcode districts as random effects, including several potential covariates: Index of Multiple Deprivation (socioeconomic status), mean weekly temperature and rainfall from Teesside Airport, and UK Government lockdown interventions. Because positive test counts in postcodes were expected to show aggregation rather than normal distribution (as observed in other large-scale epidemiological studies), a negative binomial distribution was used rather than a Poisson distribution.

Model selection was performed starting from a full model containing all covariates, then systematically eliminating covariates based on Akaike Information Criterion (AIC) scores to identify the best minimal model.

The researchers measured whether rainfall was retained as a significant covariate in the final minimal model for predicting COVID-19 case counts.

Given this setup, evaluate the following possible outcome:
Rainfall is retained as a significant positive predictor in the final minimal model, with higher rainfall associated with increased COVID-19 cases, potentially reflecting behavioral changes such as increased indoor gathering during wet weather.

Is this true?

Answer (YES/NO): NO